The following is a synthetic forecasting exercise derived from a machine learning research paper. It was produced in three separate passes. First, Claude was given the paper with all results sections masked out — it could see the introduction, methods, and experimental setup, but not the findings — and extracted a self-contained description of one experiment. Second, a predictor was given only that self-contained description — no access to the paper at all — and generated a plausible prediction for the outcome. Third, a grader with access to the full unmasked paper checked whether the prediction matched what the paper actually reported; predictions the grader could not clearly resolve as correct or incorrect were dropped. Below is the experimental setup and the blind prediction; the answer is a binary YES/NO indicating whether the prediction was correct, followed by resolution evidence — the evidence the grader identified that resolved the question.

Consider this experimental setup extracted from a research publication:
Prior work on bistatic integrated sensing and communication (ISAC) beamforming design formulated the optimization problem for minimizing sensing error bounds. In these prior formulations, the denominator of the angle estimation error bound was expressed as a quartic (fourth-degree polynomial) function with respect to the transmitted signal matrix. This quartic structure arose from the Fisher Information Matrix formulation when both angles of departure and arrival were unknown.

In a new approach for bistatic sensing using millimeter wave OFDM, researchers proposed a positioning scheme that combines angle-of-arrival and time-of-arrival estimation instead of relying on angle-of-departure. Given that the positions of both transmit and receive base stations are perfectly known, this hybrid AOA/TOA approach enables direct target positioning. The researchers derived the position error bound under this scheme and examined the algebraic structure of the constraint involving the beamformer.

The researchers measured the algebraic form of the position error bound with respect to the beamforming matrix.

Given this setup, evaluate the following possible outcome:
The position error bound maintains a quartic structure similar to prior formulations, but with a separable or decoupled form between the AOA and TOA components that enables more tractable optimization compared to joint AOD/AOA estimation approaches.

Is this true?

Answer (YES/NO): NO